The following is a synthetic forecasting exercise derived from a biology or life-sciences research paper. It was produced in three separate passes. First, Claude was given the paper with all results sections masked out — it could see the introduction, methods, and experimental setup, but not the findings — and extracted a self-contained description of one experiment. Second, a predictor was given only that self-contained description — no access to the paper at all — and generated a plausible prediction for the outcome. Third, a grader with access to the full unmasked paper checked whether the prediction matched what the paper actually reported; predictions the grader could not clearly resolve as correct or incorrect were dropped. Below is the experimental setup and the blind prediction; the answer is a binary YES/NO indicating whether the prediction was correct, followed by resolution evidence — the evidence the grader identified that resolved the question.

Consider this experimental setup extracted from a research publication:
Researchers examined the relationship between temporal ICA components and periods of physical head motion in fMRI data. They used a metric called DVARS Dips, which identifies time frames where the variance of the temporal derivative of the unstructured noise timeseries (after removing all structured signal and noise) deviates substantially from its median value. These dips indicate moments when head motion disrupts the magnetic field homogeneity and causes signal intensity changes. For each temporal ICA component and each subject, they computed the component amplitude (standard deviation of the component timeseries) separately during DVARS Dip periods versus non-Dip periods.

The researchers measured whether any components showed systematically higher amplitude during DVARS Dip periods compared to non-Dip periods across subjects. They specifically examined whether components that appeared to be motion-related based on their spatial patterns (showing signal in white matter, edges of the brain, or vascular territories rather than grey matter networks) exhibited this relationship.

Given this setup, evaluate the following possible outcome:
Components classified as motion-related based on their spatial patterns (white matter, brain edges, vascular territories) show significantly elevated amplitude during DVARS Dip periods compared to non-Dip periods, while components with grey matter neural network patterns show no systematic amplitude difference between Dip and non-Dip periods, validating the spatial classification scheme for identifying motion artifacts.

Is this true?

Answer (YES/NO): NO